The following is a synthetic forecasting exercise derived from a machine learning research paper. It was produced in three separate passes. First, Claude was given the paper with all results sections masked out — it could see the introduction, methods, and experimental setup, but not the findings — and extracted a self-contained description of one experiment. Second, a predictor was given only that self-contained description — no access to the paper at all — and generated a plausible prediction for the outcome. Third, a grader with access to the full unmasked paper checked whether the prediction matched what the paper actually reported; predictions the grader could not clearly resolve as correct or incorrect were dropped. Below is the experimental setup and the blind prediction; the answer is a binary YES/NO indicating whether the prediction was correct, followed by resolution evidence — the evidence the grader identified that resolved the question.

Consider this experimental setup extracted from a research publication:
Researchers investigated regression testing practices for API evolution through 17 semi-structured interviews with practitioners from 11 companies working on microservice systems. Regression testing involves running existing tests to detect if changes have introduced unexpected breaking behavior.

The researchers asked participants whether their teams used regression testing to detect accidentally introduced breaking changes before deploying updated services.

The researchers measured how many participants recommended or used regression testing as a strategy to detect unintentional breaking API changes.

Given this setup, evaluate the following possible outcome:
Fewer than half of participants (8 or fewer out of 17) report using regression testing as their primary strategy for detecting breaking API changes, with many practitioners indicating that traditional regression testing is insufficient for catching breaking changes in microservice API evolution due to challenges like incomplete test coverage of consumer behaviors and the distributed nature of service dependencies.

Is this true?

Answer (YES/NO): NO